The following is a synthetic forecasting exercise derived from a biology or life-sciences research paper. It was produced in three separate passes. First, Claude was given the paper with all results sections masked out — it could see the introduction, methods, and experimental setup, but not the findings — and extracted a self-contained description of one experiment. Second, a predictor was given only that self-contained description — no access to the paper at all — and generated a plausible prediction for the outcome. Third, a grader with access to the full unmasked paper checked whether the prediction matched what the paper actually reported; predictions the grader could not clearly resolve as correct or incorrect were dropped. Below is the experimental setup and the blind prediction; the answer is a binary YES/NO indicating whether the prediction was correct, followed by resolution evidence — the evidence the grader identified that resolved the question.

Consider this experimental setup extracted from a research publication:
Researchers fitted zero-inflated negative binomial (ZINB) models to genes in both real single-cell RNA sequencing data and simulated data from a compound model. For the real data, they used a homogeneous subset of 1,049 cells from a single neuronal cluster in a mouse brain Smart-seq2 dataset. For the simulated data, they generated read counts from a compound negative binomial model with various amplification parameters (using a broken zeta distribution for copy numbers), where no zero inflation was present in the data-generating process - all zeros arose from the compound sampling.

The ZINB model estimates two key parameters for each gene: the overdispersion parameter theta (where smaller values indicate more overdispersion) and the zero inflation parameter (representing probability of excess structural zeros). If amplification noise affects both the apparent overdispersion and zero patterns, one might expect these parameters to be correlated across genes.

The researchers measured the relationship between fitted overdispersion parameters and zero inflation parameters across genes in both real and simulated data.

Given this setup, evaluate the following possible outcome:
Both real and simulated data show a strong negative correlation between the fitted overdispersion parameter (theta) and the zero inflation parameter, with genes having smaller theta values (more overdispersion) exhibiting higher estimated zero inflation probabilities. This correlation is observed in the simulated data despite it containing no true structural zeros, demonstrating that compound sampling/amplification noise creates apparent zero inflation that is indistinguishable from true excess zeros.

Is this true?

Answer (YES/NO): YES